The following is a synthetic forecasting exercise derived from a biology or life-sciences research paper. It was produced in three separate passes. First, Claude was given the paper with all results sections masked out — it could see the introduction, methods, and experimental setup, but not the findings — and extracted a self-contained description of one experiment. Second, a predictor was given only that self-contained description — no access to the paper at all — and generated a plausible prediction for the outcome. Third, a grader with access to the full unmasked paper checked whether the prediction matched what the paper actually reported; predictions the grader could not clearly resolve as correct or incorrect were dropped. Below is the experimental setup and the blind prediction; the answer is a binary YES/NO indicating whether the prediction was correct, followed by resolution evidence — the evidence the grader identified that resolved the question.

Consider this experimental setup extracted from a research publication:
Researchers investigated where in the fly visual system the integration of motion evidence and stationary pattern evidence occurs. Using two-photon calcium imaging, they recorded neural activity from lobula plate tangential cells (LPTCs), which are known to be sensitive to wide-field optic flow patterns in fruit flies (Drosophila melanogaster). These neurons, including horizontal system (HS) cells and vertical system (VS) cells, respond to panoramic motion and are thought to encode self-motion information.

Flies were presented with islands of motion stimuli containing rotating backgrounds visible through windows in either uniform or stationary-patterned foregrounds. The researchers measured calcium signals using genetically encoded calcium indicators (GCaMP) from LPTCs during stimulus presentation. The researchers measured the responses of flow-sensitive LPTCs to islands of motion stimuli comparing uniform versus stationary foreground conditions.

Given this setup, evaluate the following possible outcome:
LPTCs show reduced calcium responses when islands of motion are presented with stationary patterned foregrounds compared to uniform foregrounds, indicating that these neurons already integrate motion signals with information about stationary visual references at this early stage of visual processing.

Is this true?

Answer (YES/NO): NO